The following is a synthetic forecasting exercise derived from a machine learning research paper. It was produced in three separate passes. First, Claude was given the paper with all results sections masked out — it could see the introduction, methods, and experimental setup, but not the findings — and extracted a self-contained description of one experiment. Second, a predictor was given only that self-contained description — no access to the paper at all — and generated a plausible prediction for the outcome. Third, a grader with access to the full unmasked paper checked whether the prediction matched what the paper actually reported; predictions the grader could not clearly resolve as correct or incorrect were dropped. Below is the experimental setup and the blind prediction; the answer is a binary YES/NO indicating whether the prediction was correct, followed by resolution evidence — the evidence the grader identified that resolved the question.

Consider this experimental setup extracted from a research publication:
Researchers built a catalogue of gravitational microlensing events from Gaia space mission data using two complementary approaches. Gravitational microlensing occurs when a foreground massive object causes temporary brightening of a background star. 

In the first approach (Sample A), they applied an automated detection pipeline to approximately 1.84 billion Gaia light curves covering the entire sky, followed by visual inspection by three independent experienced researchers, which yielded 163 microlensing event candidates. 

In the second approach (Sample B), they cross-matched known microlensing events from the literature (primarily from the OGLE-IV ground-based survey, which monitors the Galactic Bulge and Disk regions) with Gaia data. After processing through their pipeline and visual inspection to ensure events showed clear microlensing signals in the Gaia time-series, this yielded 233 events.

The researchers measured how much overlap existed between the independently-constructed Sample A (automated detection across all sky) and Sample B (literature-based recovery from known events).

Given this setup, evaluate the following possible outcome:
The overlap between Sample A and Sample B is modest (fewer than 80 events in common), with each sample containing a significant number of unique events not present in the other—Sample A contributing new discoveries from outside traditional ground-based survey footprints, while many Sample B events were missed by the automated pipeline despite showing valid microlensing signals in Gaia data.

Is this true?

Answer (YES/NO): YES